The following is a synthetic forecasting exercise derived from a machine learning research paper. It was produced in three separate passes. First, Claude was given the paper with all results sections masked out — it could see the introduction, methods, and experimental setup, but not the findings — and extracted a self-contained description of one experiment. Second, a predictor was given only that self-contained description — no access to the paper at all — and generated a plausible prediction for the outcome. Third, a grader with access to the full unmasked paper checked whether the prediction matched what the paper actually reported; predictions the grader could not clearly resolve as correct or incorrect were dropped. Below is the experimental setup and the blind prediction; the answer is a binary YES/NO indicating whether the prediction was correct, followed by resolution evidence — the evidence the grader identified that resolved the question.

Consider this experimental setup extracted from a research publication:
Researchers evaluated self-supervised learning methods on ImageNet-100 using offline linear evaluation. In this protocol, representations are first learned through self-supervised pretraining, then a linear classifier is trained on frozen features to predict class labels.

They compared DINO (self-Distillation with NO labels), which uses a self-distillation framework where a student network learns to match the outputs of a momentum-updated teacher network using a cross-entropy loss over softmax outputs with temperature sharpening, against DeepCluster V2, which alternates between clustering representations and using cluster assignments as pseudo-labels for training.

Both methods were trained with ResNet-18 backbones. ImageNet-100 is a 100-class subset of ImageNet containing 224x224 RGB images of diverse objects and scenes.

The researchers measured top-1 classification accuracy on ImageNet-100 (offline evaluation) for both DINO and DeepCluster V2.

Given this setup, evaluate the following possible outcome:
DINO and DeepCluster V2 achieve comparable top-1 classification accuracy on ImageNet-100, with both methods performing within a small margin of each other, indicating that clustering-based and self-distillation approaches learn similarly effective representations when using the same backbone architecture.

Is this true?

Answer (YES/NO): YES